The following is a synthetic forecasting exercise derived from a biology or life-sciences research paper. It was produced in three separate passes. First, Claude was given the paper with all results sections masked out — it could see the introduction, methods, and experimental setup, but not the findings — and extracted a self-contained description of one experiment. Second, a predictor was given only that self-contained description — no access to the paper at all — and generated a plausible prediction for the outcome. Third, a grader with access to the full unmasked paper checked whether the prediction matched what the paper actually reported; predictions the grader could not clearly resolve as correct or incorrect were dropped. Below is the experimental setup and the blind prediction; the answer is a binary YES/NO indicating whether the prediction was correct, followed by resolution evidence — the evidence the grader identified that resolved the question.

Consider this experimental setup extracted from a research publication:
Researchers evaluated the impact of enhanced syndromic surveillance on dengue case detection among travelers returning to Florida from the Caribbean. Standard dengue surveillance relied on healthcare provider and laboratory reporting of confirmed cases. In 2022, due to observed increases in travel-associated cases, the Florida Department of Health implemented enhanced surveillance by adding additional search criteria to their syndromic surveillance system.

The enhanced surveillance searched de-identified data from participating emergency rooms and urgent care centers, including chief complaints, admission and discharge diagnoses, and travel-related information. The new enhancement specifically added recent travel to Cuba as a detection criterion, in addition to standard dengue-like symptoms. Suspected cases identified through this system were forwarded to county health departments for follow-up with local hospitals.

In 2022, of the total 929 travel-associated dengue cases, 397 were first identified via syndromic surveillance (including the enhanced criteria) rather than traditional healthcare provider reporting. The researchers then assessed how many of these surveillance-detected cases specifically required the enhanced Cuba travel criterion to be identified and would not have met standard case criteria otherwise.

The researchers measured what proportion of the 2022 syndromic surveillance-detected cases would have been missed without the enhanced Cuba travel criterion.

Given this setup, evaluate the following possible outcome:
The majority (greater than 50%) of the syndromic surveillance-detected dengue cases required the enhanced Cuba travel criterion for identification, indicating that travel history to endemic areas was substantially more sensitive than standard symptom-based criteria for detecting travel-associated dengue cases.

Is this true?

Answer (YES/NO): NO